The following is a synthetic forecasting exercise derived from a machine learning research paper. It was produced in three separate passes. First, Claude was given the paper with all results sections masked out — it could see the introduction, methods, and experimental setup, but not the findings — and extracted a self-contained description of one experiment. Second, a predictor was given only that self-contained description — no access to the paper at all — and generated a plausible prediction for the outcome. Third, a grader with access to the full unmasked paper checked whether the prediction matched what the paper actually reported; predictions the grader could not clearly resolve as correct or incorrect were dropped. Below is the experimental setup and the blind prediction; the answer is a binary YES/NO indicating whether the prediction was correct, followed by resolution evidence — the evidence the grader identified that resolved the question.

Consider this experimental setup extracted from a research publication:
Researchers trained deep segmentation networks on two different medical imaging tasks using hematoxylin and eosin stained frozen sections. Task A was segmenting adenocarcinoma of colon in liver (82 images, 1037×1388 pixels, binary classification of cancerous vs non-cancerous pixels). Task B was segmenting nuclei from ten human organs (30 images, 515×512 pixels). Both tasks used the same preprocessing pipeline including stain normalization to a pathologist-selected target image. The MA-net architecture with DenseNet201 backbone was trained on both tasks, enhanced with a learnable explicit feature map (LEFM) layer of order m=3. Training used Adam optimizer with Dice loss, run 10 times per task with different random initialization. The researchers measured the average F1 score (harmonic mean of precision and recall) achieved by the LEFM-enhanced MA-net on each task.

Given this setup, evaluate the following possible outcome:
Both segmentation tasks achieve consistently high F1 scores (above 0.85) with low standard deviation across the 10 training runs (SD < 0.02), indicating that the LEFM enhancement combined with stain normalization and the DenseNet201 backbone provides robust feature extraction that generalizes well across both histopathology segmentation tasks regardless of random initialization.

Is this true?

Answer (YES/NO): NO